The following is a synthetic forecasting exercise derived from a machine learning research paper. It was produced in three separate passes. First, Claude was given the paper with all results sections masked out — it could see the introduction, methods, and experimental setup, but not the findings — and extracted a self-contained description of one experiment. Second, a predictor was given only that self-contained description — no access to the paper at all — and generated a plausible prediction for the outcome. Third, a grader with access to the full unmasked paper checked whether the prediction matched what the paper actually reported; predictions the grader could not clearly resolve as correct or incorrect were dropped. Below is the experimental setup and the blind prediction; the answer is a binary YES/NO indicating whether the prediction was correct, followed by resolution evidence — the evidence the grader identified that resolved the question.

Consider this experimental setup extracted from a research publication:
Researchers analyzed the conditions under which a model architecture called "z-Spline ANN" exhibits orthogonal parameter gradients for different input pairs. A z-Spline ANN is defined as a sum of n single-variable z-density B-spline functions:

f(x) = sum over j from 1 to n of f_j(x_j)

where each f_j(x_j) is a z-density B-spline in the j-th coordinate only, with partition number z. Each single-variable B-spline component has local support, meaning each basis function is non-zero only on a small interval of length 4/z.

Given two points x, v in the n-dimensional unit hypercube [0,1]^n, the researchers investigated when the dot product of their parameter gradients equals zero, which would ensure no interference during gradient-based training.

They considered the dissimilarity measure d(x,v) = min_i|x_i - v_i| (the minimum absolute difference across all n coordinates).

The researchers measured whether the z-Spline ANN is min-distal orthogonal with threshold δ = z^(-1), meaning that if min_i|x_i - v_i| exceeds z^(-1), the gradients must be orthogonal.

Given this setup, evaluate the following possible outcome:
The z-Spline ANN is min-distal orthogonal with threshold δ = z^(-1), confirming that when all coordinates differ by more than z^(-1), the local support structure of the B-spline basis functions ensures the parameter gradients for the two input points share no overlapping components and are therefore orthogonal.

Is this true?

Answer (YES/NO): YES